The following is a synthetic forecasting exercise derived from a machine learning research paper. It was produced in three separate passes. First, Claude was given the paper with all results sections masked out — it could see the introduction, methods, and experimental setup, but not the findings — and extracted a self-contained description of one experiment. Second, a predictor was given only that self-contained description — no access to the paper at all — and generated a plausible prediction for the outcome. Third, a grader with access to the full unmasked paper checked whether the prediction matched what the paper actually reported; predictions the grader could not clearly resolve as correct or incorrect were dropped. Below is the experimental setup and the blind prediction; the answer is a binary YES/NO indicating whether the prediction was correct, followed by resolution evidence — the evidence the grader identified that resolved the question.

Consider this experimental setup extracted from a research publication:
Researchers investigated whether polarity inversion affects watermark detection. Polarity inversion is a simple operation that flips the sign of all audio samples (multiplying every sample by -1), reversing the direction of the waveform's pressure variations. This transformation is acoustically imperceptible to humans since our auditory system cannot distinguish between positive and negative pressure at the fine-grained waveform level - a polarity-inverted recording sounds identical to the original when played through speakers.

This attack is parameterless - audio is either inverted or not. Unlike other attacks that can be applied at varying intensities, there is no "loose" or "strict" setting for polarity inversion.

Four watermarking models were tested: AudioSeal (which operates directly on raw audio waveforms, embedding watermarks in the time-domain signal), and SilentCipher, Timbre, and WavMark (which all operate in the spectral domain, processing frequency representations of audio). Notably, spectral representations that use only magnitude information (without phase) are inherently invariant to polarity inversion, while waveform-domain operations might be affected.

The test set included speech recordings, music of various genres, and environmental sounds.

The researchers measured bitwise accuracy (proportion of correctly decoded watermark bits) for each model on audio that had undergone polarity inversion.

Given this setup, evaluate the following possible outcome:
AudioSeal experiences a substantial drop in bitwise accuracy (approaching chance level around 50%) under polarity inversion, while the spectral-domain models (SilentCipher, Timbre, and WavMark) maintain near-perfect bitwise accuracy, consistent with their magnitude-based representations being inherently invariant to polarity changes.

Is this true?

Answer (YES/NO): NO